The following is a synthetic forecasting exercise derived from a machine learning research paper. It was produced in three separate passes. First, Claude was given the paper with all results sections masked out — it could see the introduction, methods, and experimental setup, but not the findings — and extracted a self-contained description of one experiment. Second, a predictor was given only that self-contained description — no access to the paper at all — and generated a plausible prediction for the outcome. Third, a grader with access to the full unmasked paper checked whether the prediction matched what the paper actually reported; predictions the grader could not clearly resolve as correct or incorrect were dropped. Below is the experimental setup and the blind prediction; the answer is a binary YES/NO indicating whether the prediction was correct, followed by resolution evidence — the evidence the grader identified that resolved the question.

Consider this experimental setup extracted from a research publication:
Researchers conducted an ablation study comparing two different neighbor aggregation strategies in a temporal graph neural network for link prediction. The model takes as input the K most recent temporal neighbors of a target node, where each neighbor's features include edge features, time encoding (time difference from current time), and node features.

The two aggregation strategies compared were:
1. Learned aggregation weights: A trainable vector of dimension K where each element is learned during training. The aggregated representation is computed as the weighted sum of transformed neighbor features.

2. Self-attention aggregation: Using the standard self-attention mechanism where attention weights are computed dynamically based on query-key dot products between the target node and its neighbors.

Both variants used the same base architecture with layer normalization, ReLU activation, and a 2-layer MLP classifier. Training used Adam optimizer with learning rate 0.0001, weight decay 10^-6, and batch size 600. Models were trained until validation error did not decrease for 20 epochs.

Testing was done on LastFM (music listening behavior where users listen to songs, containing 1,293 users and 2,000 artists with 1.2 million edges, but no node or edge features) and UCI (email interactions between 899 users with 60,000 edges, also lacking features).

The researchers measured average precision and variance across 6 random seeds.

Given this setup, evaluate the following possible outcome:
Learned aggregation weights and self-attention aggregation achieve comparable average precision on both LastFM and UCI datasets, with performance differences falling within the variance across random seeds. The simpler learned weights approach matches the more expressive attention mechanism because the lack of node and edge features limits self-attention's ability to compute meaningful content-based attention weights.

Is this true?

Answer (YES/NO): NO